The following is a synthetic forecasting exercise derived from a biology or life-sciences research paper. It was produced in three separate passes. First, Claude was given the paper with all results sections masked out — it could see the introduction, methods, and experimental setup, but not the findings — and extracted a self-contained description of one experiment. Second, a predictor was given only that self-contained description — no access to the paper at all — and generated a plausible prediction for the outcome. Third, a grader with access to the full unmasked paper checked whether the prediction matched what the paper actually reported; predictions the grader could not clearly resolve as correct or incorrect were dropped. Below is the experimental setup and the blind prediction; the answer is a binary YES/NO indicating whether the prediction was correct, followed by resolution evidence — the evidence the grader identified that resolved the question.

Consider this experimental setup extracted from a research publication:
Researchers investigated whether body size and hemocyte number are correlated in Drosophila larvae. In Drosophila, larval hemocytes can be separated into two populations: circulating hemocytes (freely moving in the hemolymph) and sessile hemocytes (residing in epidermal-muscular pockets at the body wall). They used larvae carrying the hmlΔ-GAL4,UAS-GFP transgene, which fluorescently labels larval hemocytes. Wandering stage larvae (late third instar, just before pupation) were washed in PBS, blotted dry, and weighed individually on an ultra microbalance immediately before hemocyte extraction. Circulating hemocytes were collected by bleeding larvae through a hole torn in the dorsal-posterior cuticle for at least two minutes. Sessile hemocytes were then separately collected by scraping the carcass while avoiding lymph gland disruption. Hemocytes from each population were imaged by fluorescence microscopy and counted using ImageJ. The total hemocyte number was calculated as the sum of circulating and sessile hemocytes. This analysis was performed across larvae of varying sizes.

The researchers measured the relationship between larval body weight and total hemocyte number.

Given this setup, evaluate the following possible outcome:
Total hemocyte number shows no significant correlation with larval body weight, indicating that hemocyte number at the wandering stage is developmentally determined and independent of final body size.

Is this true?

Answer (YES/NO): NO